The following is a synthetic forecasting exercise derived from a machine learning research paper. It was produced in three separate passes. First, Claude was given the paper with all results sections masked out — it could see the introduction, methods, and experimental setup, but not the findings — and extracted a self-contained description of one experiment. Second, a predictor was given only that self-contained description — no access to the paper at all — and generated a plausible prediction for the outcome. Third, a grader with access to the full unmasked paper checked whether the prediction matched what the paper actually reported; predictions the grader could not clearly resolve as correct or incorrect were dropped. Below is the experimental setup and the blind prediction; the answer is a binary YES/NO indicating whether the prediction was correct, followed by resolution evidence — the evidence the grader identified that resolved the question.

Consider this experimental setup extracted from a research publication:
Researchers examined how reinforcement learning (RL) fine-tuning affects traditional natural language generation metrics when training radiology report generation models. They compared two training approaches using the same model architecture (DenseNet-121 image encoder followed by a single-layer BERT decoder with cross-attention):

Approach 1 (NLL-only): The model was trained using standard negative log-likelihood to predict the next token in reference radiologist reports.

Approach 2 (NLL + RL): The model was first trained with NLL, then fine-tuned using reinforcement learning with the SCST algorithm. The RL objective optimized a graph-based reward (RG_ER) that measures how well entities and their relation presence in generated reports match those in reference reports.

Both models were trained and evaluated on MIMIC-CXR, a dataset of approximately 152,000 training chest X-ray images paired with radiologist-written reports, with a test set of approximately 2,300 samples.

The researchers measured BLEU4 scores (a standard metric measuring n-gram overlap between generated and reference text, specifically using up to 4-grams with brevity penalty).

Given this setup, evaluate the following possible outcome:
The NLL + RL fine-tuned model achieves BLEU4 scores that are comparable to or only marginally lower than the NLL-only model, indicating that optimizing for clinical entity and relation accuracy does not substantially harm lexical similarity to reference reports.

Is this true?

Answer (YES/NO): NO